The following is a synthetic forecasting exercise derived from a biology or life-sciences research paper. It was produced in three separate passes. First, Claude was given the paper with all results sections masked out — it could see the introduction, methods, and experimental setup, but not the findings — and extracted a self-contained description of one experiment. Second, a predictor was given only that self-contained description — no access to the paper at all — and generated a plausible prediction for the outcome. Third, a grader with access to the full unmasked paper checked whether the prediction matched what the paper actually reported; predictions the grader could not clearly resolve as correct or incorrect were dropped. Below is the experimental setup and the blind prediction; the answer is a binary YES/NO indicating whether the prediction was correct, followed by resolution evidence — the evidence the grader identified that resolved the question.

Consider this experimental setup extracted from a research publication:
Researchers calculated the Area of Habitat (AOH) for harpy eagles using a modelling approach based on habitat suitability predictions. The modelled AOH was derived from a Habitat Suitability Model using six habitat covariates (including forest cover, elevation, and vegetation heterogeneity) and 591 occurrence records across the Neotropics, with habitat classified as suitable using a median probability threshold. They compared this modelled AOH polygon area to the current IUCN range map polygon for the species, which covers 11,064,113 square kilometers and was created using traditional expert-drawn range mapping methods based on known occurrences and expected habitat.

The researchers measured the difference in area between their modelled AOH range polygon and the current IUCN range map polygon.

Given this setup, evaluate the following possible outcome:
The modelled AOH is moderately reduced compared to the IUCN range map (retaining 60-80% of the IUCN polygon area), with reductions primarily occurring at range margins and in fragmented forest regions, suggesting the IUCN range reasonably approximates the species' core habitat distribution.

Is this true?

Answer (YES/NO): YES